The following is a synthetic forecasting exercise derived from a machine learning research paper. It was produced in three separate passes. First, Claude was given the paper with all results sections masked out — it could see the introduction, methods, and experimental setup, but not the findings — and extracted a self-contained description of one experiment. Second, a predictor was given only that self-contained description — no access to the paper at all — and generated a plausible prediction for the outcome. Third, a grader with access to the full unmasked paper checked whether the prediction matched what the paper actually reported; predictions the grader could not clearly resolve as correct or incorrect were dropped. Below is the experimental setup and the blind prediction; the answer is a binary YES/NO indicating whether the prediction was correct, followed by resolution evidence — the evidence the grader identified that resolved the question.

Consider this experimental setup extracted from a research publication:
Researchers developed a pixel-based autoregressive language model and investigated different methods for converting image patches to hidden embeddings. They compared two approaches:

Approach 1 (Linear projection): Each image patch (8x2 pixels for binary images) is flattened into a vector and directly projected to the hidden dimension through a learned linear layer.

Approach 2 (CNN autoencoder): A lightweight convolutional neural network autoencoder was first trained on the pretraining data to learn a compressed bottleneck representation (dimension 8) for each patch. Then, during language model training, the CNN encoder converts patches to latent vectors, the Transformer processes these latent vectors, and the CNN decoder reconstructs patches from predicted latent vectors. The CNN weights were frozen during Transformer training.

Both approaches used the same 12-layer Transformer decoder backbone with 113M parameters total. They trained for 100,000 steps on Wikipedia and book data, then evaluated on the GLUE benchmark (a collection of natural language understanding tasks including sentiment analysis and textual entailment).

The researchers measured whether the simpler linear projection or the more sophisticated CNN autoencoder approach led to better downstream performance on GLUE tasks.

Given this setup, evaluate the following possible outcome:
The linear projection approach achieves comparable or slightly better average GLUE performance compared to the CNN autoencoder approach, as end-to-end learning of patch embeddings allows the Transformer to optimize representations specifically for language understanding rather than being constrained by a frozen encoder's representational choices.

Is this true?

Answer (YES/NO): YES